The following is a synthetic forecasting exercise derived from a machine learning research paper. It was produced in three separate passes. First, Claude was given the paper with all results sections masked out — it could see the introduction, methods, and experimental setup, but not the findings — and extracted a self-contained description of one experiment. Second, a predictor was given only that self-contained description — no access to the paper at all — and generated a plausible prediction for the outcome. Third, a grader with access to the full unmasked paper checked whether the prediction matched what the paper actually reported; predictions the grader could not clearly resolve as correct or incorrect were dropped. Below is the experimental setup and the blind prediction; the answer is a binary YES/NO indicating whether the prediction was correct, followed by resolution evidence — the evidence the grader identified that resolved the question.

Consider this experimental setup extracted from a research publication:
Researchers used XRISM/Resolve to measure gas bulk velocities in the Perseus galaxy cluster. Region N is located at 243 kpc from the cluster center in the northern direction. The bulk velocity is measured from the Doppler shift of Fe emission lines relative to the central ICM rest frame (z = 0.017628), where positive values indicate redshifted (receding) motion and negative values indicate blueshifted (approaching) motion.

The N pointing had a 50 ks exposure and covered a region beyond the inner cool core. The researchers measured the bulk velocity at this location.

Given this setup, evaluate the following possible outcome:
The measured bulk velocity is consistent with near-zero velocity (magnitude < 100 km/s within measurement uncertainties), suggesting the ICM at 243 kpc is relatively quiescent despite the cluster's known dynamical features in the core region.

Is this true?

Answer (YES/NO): YES